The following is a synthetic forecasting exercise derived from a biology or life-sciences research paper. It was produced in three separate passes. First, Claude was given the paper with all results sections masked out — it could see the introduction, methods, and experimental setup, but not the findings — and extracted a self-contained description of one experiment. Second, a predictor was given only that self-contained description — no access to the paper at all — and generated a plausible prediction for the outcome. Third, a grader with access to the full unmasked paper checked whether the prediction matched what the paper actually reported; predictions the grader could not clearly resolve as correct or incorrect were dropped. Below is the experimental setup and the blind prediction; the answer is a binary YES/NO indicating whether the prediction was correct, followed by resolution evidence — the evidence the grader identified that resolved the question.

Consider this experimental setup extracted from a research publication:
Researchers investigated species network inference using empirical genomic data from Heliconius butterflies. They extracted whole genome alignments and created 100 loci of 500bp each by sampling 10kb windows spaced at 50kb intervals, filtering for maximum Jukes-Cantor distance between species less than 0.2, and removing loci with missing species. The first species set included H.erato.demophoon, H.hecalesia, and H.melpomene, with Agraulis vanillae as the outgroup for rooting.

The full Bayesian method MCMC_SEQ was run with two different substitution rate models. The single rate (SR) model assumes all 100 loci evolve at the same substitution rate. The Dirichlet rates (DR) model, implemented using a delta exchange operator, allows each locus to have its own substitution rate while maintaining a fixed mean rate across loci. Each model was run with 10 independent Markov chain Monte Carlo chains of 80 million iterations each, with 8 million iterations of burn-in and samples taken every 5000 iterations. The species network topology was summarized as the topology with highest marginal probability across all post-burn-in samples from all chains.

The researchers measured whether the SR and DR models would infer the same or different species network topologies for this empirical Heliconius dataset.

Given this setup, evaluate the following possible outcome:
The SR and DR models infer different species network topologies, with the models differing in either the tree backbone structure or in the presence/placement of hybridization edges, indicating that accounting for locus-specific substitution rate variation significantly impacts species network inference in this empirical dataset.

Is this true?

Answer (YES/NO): YES